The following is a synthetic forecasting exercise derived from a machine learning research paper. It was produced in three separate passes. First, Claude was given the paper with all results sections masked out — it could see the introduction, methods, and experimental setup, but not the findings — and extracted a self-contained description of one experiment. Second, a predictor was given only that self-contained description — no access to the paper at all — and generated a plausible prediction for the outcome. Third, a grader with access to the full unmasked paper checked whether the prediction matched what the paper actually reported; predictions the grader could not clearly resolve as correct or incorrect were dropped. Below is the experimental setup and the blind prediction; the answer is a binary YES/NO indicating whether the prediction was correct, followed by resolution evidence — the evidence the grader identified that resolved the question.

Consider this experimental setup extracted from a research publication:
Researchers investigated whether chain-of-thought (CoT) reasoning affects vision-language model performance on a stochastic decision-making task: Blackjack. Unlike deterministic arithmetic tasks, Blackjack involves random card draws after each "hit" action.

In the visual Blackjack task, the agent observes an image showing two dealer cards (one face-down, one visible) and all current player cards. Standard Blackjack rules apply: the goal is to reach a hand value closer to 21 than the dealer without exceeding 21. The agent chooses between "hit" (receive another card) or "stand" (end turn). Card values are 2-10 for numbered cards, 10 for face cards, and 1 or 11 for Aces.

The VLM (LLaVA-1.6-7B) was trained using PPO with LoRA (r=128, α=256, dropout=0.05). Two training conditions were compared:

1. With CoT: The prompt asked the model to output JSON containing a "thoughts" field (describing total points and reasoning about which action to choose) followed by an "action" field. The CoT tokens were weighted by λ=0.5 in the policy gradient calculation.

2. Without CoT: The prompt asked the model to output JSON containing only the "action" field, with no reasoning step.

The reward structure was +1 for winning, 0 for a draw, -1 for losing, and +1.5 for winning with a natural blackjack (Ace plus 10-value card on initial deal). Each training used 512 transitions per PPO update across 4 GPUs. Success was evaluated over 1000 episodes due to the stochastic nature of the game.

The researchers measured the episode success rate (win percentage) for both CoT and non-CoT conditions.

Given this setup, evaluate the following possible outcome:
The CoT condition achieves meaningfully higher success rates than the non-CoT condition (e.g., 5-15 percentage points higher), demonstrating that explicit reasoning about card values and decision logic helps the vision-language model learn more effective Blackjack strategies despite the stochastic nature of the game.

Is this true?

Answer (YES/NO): NO